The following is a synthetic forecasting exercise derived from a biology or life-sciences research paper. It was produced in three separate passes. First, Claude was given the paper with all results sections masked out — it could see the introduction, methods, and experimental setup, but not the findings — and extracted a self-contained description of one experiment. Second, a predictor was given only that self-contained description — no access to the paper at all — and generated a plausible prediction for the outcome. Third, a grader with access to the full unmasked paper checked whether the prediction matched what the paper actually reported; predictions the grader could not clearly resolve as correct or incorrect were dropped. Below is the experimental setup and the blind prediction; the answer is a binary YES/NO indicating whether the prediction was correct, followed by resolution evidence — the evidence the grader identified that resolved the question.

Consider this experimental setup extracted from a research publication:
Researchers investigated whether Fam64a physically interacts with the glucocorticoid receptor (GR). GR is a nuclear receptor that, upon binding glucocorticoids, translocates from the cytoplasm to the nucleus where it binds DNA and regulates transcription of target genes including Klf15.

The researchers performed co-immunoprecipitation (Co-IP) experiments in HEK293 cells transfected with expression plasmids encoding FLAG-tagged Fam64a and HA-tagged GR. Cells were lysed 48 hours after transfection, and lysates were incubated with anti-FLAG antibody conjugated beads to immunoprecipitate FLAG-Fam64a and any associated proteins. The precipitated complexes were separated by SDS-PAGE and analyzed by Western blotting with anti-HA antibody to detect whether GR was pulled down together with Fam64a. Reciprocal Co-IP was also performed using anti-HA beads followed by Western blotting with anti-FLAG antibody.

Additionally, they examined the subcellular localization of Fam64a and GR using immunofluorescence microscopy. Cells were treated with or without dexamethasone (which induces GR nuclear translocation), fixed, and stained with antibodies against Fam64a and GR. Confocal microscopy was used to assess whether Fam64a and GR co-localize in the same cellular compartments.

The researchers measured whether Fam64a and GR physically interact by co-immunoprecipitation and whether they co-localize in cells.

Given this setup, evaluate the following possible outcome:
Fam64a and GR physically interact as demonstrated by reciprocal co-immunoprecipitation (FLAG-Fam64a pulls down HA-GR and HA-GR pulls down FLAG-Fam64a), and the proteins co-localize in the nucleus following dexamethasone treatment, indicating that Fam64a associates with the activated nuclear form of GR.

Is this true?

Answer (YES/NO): NO